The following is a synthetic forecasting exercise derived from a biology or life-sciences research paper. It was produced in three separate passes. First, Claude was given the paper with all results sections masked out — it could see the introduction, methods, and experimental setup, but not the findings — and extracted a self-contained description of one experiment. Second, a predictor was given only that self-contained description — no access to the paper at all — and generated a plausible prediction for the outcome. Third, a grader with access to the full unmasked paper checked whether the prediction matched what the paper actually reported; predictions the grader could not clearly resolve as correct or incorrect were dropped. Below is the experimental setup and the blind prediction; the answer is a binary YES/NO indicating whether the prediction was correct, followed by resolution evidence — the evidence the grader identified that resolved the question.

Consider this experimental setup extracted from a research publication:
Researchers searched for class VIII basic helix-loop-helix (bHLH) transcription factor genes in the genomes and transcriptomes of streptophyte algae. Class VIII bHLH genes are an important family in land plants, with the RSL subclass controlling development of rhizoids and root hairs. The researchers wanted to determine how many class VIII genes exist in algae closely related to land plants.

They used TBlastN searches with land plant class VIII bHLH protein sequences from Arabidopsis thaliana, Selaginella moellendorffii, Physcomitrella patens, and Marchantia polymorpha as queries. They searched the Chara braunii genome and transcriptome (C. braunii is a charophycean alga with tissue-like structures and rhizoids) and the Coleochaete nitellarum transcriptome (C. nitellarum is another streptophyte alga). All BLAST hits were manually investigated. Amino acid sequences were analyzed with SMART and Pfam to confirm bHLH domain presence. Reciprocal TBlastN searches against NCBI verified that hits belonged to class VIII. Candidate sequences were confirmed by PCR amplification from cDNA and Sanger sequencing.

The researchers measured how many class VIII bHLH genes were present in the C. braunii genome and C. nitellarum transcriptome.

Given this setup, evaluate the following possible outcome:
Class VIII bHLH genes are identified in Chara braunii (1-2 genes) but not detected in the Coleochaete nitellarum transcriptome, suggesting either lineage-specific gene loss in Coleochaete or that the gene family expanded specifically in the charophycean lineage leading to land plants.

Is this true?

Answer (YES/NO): NO